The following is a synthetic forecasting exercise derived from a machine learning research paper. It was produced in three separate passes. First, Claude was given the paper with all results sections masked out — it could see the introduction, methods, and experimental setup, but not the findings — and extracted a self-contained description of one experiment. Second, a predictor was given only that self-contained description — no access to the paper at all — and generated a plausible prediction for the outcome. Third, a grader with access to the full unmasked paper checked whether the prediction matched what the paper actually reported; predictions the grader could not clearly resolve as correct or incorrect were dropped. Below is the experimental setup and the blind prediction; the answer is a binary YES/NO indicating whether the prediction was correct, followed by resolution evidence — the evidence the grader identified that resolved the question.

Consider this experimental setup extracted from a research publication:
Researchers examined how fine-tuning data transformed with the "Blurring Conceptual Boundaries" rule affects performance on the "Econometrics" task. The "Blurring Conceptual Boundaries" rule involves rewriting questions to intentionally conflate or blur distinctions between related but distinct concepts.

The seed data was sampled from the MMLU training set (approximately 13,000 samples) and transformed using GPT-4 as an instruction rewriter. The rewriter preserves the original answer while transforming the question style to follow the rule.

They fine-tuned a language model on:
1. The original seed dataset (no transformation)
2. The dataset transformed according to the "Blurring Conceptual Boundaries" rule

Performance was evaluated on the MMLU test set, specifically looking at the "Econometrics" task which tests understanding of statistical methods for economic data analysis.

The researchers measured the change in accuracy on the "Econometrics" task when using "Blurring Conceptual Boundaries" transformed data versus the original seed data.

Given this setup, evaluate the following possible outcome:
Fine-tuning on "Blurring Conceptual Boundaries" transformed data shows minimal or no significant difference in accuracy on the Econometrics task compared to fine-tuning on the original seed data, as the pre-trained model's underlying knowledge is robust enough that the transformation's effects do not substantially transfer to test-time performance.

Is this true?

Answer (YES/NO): NO